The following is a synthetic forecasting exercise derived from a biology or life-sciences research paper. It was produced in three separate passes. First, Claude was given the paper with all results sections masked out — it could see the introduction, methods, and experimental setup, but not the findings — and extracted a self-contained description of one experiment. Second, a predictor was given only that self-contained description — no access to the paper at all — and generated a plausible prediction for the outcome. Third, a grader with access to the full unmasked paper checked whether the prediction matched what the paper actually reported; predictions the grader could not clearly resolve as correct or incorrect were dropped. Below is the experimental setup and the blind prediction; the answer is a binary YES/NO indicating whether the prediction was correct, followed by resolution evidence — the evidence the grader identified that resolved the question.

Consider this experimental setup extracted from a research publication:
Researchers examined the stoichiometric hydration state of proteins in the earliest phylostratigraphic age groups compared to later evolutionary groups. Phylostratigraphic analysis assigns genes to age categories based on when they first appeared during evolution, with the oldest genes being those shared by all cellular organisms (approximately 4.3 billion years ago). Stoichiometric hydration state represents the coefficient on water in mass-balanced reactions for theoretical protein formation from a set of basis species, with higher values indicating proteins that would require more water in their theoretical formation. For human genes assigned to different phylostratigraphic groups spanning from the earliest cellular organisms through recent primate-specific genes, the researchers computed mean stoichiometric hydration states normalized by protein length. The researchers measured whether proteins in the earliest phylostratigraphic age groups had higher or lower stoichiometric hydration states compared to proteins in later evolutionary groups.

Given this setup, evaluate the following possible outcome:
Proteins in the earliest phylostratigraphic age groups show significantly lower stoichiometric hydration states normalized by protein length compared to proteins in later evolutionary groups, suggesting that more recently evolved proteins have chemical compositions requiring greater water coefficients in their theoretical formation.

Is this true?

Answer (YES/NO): NO